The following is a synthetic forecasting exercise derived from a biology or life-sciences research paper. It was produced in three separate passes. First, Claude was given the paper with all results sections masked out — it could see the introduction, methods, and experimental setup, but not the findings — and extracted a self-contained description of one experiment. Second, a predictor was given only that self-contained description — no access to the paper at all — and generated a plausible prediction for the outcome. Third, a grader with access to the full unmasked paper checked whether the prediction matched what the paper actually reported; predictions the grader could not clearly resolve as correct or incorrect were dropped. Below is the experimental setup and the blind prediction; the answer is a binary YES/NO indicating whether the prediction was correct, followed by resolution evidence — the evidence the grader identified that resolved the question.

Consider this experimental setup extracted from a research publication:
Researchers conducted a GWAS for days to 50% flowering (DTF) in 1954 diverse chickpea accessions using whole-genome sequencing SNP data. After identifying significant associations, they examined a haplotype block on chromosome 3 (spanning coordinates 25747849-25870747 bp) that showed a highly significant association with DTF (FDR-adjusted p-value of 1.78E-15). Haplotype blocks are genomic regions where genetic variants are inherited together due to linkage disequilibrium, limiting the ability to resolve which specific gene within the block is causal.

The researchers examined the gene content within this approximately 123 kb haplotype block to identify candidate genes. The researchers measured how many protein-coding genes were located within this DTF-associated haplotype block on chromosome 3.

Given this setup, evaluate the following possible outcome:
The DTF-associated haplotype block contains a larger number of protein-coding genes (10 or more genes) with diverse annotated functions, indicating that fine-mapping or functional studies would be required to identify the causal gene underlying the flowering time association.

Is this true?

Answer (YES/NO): NO